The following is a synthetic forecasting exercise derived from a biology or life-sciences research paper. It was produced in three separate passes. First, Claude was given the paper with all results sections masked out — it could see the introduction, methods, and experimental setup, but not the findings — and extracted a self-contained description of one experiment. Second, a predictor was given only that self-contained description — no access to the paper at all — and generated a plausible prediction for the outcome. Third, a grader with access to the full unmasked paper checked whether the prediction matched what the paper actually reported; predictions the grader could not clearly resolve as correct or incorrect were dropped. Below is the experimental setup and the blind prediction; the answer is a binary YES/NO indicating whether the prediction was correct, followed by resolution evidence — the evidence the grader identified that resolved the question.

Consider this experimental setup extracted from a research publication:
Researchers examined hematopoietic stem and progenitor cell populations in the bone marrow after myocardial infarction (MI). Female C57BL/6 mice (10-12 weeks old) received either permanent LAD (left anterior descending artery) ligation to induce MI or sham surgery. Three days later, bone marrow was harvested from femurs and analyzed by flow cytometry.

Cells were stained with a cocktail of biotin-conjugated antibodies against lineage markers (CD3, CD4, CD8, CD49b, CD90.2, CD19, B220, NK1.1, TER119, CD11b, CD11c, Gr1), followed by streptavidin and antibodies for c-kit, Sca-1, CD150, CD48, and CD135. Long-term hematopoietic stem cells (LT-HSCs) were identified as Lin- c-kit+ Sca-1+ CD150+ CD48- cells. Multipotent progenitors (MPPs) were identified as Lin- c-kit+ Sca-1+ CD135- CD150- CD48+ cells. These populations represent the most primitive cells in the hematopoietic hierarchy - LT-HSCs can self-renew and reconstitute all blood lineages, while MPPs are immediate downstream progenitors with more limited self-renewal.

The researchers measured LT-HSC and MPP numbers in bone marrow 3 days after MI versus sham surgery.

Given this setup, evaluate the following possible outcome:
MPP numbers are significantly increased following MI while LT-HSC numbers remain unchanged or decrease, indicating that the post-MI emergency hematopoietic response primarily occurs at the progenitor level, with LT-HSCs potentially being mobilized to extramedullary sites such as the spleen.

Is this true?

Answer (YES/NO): NO